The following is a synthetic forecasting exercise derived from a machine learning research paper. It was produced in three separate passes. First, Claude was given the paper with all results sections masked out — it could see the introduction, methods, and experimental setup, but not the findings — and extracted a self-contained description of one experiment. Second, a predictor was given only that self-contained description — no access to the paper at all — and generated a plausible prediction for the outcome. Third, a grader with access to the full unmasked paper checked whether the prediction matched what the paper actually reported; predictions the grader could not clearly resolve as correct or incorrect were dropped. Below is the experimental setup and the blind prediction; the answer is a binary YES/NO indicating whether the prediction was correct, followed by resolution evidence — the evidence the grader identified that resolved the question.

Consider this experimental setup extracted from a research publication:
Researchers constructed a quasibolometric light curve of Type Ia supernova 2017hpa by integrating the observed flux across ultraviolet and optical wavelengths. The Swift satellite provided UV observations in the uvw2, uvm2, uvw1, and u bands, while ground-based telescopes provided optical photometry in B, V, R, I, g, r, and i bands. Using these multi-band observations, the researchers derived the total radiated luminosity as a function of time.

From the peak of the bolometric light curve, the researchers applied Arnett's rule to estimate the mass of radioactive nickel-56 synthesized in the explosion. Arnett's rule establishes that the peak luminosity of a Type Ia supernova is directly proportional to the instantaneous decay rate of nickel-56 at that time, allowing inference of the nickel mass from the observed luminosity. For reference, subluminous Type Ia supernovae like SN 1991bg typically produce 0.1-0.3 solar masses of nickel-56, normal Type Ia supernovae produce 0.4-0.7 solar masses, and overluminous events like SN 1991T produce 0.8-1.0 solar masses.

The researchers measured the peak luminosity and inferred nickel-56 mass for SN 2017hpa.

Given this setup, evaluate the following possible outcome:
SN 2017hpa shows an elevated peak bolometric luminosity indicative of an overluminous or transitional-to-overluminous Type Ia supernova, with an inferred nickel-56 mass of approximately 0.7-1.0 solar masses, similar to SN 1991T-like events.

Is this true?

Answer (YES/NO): NO